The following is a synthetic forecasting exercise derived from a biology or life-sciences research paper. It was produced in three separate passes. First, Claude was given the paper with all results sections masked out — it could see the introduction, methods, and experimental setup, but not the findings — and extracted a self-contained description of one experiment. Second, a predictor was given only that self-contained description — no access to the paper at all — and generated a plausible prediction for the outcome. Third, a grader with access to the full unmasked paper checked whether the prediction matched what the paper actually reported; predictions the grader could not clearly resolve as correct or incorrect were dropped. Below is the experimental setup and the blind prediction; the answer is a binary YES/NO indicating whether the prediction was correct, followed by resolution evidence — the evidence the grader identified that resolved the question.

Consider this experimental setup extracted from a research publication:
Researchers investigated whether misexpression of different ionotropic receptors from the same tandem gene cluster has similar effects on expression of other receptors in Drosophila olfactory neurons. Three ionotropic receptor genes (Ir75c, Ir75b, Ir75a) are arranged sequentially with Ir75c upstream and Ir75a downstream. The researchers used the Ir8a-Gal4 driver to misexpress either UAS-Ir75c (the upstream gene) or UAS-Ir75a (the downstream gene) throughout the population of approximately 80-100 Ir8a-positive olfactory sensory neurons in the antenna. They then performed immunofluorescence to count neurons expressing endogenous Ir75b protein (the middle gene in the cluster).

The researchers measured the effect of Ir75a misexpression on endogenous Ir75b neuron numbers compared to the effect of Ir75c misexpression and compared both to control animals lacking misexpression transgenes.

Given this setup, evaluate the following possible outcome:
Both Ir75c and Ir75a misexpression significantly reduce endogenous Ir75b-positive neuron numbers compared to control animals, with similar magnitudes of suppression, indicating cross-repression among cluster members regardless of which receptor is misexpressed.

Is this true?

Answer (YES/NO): NO